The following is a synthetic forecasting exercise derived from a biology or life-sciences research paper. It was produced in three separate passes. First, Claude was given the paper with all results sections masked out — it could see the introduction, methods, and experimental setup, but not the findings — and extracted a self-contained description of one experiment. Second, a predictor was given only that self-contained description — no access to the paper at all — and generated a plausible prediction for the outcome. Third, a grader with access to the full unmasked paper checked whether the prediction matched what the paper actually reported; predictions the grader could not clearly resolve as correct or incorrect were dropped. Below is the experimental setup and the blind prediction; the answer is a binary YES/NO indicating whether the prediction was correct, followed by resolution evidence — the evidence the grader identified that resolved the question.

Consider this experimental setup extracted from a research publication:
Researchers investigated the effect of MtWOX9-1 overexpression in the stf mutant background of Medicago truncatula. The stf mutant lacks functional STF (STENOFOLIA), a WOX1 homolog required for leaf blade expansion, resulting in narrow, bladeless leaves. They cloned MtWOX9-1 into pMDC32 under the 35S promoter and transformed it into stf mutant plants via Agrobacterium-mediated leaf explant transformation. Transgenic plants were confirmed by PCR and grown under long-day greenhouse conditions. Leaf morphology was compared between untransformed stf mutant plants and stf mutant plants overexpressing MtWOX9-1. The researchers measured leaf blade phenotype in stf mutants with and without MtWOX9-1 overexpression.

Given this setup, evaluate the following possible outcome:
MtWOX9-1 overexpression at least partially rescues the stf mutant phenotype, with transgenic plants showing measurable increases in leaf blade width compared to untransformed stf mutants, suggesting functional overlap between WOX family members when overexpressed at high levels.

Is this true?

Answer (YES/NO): NO